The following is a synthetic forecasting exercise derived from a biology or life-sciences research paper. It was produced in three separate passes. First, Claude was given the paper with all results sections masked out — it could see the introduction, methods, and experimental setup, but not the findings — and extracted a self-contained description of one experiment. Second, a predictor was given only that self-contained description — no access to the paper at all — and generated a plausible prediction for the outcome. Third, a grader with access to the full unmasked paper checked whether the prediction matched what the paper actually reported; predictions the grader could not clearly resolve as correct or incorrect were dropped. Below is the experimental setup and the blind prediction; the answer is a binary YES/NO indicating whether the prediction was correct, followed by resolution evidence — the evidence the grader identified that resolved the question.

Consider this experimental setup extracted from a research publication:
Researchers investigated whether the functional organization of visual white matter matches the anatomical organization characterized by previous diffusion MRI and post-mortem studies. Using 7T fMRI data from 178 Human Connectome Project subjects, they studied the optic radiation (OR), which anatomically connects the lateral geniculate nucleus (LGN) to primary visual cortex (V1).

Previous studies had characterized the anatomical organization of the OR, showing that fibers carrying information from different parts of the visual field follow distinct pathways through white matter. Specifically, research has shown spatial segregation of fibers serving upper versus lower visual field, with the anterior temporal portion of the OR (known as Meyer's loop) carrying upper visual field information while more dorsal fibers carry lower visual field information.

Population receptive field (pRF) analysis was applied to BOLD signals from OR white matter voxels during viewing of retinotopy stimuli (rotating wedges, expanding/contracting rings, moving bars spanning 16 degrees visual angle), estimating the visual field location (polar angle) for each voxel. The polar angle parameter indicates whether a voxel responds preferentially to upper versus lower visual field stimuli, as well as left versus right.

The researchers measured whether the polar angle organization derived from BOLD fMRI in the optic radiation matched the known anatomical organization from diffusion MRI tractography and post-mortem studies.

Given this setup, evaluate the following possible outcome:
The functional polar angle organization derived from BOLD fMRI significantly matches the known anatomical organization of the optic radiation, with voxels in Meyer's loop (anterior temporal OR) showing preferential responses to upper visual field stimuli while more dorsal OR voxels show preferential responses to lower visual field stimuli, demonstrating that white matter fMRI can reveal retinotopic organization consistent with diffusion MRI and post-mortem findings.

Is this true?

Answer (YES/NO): YES